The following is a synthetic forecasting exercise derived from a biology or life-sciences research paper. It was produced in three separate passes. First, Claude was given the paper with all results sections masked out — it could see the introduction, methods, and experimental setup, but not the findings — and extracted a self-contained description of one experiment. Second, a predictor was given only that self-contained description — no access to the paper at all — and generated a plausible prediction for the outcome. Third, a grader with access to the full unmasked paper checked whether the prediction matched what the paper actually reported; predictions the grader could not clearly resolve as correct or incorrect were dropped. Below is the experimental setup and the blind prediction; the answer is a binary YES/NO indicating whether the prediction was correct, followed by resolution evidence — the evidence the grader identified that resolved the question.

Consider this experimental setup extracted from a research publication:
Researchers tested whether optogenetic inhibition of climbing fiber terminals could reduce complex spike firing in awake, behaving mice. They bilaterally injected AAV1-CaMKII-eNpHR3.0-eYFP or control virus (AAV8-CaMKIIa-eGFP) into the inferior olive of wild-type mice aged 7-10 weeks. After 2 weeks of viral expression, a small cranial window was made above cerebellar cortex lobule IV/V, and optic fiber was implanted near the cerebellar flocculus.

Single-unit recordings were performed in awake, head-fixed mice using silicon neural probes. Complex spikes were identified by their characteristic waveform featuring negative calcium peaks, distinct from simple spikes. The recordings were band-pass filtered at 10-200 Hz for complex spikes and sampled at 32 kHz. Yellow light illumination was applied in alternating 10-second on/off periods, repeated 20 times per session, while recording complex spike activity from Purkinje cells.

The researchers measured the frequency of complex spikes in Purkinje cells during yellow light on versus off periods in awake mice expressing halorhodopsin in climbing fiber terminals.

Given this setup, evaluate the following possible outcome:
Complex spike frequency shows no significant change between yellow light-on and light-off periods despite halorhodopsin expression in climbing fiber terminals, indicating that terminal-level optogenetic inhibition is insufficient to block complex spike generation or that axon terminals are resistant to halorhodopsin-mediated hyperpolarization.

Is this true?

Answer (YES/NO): NO